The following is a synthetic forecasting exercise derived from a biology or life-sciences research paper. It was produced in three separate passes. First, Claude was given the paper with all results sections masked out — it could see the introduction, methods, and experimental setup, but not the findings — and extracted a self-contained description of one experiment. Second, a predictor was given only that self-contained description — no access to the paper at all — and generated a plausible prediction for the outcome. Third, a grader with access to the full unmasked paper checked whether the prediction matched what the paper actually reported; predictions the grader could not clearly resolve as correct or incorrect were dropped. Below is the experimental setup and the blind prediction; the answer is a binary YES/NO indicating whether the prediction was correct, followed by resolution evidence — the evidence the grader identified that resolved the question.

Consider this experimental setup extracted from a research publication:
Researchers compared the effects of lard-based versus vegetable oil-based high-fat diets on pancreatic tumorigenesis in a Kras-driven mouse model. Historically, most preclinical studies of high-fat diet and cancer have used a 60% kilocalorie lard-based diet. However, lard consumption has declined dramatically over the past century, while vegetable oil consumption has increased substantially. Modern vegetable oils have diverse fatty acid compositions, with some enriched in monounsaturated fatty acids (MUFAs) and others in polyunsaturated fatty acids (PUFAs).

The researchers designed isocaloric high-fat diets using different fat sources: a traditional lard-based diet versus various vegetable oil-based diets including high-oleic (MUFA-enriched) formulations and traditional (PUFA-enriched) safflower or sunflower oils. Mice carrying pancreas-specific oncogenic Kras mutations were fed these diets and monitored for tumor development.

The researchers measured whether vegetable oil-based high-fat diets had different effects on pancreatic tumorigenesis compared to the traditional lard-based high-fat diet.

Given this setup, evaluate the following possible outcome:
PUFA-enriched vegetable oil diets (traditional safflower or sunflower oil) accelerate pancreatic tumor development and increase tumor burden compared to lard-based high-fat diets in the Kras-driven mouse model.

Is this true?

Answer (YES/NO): NO